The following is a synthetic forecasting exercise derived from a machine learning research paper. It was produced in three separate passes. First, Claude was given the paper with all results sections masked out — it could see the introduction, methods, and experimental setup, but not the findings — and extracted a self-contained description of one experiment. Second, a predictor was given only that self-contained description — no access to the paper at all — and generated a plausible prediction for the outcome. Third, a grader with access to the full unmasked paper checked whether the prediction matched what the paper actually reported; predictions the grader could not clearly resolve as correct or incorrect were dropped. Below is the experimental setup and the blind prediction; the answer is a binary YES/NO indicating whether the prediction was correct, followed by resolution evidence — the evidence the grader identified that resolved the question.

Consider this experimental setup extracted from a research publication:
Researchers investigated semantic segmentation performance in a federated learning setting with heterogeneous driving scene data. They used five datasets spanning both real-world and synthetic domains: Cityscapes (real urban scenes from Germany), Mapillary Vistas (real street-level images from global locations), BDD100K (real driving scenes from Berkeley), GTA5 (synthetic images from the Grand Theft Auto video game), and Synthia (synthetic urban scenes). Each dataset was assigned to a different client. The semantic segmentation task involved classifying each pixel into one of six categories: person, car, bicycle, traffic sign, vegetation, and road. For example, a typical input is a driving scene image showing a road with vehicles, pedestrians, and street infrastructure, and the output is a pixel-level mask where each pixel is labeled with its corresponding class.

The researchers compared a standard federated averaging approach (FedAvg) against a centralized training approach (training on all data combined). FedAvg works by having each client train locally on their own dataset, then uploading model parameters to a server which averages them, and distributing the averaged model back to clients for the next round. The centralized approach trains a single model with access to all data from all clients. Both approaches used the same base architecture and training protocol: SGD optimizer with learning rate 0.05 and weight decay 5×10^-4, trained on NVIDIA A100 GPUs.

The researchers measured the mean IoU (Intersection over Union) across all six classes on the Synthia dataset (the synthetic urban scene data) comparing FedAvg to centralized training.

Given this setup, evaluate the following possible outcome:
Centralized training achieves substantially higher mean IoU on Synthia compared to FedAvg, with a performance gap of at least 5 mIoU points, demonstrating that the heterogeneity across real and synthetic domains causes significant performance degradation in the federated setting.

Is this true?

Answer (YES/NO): YES